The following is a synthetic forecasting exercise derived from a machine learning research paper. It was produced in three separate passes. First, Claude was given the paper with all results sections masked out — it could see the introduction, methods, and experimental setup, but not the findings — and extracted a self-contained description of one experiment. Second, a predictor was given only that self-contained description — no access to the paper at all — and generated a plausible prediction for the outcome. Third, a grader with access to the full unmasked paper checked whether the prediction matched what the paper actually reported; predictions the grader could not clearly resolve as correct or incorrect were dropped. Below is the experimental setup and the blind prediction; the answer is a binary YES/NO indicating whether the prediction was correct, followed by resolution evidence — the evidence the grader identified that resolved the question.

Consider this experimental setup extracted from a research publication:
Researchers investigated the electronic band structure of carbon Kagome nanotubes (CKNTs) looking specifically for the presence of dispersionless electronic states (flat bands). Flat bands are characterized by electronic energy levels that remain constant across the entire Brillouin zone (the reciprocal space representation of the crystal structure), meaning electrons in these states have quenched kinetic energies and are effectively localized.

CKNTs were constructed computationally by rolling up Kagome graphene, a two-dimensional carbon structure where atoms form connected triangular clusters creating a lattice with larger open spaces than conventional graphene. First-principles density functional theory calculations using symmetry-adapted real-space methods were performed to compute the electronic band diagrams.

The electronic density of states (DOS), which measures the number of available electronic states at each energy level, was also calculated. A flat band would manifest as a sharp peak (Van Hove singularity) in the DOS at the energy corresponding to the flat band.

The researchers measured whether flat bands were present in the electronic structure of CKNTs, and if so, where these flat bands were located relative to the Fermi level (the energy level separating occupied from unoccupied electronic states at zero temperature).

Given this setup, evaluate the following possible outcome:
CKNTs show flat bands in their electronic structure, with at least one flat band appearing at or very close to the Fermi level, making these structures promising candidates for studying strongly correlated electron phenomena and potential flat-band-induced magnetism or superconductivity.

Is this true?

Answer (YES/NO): YES